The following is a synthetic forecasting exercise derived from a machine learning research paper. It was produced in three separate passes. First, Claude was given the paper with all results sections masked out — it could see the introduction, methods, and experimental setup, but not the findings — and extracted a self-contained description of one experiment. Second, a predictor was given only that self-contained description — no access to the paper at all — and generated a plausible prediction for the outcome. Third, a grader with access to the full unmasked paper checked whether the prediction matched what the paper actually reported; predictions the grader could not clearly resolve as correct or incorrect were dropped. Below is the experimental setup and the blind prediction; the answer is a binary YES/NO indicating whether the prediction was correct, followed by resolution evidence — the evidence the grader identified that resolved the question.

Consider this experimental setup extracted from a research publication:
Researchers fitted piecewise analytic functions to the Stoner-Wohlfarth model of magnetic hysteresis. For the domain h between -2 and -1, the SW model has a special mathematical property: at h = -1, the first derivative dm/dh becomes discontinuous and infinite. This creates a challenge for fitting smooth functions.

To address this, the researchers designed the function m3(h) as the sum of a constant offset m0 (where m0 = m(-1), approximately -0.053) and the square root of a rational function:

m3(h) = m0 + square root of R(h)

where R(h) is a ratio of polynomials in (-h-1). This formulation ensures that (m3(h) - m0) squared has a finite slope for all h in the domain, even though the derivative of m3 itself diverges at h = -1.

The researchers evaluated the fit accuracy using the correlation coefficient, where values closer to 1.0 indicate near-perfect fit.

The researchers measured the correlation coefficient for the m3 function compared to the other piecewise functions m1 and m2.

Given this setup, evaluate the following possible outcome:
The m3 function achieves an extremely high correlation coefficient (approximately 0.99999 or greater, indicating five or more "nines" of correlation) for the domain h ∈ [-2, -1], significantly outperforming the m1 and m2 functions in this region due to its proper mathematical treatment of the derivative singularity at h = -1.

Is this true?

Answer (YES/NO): NO